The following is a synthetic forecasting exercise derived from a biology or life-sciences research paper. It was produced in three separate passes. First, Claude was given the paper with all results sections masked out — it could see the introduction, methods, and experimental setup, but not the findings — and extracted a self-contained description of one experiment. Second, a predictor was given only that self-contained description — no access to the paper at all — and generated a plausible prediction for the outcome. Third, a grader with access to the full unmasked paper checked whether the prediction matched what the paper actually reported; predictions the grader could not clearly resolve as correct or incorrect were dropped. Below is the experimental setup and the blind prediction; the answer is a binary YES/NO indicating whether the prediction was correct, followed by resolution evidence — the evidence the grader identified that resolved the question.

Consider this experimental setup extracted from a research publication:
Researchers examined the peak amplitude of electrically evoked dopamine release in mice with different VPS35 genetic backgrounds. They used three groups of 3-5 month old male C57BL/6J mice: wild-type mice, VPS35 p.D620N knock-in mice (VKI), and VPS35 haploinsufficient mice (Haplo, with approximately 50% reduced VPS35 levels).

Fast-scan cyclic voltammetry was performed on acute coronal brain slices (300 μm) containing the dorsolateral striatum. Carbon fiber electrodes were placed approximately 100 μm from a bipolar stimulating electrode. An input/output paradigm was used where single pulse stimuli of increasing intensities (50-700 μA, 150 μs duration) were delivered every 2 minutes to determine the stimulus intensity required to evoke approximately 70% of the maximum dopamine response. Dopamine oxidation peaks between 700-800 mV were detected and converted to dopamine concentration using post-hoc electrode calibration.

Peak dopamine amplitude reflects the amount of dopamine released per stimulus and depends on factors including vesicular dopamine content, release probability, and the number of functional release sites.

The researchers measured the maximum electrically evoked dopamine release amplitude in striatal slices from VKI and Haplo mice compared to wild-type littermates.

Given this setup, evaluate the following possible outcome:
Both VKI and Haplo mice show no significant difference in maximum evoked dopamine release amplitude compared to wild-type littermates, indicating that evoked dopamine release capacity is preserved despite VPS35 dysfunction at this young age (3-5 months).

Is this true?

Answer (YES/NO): NO